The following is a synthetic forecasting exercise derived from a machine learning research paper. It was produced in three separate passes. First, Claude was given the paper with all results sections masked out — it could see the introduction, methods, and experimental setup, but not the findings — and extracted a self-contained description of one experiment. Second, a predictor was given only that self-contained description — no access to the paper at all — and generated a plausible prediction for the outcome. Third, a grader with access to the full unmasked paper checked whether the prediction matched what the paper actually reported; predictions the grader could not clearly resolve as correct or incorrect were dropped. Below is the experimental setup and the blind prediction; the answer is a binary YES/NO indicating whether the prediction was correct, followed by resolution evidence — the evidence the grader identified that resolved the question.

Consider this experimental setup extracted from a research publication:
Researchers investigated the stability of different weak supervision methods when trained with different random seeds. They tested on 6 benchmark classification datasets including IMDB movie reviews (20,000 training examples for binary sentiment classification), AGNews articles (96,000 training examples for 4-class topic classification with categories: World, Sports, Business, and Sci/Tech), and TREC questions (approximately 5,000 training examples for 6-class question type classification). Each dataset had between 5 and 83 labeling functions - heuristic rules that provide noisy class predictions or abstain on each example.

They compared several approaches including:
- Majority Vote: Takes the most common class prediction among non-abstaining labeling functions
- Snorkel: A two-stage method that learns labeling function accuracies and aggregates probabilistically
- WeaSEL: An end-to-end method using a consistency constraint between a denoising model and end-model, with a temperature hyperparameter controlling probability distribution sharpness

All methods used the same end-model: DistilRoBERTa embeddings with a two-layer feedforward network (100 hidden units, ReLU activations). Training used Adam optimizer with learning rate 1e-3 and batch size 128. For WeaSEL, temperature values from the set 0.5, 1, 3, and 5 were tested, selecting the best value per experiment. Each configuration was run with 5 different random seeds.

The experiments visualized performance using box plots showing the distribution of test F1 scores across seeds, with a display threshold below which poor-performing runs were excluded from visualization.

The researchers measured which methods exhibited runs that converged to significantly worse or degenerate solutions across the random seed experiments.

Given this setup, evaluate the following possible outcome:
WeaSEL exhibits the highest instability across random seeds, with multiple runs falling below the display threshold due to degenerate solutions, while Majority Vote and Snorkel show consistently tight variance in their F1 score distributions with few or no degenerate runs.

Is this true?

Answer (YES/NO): NO